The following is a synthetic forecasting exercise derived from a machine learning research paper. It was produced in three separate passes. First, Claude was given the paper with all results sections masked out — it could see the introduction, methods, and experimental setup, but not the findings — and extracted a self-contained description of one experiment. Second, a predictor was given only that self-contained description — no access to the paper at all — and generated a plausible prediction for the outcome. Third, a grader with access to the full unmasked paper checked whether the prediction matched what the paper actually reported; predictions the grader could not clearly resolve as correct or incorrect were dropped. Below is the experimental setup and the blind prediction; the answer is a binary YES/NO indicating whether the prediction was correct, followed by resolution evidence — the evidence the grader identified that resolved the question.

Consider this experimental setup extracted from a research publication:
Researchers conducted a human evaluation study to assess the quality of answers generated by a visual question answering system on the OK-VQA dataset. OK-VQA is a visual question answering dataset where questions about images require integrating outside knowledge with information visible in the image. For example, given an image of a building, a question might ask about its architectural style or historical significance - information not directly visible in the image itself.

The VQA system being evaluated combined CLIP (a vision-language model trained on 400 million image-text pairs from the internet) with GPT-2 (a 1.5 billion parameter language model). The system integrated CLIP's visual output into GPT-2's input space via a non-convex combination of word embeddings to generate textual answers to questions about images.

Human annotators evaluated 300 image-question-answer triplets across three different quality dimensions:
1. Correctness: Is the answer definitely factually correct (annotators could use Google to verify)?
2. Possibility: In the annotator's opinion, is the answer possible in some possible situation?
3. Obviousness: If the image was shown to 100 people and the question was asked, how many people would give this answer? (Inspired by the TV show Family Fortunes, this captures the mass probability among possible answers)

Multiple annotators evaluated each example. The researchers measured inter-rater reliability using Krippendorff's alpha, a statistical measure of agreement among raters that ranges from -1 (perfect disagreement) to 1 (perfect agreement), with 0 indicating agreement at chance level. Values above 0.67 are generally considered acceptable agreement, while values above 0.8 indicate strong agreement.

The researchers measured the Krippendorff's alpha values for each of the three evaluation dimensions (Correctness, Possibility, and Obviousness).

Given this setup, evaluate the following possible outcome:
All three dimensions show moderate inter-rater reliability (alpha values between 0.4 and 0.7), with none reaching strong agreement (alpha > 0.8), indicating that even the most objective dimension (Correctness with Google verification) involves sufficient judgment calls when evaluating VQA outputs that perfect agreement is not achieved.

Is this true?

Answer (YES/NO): NO